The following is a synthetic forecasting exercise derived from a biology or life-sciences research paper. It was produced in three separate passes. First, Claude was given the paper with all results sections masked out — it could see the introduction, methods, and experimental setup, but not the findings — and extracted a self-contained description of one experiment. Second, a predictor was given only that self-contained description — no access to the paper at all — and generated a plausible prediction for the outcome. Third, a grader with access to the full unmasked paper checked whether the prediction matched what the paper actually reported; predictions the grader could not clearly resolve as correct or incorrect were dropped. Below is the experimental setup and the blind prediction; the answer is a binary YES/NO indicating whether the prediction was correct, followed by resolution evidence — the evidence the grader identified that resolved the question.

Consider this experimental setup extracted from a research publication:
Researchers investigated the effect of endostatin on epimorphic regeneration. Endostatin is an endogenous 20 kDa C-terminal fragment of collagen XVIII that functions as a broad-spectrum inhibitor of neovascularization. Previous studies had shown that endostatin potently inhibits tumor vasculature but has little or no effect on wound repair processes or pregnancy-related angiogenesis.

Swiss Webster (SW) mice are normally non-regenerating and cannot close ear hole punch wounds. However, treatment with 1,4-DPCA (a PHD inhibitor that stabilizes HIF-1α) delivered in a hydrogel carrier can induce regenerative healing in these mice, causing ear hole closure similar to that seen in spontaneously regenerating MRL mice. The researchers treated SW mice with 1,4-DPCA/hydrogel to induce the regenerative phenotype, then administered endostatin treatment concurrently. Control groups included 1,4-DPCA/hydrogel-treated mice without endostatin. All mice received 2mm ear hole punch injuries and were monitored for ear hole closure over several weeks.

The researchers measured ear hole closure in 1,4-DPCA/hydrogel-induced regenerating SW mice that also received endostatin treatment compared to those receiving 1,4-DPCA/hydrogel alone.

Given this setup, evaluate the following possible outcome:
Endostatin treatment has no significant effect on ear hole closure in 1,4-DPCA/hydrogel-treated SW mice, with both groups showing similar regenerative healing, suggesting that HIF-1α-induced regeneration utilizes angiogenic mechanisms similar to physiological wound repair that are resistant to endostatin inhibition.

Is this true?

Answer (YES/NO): NO